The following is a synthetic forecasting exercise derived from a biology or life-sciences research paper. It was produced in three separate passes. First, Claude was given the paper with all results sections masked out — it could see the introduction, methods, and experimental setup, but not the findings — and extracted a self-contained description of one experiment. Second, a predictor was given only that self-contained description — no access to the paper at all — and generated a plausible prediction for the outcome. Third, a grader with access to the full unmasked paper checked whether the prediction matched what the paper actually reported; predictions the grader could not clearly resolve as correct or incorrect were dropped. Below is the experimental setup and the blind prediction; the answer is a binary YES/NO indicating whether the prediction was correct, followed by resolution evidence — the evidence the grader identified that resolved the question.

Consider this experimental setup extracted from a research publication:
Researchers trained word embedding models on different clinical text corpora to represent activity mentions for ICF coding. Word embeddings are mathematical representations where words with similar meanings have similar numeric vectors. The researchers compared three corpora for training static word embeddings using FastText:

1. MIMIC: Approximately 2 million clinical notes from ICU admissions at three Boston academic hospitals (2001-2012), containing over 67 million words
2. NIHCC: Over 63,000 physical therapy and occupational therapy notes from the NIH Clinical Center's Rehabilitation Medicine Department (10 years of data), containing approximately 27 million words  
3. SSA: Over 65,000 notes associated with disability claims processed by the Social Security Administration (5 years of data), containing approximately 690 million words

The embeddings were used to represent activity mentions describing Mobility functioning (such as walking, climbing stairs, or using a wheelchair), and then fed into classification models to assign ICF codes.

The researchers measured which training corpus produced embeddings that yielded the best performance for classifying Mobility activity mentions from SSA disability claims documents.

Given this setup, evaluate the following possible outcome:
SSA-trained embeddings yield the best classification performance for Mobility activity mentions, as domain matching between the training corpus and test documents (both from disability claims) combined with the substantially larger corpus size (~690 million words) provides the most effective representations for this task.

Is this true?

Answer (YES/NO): NO